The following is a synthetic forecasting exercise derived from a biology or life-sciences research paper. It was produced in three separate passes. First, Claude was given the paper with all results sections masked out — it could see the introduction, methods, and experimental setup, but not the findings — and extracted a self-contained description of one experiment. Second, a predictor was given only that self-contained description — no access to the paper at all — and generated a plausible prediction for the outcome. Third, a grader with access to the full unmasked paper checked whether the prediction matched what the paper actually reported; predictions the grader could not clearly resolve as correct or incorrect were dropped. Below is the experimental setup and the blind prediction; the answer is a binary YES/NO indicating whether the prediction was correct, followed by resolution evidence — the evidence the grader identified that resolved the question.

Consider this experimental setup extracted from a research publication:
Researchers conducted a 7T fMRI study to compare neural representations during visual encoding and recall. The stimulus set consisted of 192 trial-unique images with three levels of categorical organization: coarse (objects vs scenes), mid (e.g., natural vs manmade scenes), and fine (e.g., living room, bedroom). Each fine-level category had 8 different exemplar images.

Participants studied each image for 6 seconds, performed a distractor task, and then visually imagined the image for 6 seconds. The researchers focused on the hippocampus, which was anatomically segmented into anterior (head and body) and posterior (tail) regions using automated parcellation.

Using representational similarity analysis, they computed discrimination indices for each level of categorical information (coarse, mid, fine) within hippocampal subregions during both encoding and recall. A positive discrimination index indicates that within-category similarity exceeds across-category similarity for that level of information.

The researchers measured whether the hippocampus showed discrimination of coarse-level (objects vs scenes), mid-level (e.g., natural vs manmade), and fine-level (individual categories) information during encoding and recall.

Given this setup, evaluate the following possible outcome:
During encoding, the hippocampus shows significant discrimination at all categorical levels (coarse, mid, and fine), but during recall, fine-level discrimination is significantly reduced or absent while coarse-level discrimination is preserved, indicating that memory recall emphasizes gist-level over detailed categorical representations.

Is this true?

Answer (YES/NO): NO